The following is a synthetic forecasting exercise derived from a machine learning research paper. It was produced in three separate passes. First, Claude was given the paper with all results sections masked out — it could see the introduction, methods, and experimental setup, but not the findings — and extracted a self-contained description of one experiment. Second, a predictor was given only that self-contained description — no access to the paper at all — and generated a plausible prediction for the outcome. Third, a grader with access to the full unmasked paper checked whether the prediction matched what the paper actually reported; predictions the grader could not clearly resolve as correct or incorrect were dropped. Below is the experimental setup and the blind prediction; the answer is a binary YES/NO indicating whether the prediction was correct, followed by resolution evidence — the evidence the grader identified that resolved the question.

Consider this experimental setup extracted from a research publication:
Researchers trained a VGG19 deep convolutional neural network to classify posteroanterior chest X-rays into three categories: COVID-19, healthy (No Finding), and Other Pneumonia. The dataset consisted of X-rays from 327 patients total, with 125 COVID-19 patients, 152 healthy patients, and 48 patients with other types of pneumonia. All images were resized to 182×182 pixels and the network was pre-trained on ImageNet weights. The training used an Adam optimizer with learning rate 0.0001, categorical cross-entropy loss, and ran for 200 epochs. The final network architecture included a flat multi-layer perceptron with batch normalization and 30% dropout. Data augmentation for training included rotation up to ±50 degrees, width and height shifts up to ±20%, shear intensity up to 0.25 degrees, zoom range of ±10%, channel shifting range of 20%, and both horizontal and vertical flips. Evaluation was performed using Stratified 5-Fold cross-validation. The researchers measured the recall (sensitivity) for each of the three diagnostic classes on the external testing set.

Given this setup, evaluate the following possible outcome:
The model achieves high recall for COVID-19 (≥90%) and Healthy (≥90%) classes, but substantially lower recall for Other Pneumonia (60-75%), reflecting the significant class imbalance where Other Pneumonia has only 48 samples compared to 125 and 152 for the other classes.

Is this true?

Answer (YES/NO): NO